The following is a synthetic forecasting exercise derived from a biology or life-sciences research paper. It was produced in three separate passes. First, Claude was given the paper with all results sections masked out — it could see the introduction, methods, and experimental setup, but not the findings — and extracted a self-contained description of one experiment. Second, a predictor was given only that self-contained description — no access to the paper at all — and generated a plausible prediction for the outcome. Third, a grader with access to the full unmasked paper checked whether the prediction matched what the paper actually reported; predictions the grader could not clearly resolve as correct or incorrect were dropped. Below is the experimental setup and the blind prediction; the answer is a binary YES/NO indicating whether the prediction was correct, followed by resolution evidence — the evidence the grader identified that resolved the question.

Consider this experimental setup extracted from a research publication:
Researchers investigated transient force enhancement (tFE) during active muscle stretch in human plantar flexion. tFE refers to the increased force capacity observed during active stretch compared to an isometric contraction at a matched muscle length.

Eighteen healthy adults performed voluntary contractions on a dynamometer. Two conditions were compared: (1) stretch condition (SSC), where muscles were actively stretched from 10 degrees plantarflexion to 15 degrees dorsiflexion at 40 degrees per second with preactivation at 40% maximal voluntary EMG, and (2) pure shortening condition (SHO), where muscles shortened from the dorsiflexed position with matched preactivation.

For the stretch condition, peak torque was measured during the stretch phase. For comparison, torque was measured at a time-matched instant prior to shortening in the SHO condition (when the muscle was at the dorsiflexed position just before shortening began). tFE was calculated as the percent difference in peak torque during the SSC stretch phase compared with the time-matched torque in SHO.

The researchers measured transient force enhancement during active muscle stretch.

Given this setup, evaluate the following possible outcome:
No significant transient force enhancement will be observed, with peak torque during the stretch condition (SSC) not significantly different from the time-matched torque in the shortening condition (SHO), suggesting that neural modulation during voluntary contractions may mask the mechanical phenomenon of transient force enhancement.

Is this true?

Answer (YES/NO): NO